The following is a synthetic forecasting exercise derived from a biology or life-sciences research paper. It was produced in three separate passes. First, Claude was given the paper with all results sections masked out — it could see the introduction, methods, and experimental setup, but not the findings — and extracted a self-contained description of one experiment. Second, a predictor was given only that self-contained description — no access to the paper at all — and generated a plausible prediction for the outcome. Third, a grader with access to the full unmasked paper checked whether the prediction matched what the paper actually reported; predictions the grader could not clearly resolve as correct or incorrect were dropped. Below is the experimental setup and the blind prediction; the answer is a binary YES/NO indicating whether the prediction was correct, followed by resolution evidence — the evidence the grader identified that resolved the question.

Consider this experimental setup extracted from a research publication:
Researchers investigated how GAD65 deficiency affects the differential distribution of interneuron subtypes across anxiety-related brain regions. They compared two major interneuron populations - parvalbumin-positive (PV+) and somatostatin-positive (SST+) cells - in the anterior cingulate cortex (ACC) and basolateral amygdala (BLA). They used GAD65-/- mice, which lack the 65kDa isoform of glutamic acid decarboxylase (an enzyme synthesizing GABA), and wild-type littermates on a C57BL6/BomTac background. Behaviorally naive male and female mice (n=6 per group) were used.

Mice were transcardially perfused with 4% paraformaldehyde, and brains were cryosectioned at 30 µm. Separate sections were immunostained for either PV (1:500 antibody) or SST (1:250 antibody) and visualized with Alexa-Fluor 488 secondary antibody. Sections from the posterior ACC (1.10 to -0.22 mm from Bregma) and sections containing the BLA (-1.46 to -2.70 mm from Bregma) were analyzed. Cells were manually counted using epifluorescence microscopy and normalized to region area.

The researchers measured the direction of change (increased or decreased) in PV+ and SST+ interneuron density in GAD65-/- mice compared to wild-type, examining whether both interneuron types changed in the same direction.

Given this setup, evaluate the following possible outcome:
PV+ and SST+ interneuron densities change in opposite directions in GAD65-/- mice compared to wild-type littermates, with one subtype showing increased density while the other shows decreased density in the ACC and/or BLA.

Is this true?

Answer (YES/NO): NO